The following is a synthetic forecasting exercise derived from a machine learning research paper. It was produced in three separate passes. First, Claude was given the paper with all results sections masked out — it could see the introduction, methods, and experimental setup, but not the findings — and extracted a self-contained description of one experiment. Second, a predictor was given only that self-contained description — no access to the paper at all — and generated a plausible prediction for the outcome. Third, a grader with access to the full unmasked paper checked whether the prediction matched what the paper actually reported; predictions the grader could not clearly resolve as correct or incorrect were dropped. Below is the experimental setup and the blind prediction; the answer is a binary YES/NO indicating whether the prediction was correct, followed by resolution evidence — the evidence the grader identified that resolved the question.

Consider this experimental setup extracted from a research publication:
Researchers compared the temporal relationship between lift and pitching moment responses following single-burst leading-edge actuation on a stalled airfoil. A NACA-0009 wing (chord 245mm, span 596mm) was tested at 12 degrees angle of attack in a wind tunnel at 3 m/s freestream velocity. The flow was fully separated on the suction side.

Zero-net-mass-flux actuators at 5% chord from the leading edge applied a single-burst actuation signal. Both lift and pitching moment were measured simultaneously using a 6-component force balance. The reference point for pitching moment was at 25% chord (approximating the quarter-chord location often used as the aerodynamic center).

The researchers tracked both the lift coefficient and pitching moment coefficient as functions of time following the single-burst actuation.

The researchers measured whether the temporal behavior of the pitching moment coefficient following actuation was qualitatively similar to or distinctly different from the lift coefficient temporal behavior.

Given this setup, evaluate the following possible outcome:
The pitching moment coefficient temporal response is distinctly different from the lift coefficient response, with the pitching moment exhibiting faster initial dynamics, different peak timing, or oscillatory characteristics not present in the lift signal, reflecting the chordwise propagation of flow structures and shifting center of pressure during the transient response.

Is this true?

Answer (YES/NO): NO